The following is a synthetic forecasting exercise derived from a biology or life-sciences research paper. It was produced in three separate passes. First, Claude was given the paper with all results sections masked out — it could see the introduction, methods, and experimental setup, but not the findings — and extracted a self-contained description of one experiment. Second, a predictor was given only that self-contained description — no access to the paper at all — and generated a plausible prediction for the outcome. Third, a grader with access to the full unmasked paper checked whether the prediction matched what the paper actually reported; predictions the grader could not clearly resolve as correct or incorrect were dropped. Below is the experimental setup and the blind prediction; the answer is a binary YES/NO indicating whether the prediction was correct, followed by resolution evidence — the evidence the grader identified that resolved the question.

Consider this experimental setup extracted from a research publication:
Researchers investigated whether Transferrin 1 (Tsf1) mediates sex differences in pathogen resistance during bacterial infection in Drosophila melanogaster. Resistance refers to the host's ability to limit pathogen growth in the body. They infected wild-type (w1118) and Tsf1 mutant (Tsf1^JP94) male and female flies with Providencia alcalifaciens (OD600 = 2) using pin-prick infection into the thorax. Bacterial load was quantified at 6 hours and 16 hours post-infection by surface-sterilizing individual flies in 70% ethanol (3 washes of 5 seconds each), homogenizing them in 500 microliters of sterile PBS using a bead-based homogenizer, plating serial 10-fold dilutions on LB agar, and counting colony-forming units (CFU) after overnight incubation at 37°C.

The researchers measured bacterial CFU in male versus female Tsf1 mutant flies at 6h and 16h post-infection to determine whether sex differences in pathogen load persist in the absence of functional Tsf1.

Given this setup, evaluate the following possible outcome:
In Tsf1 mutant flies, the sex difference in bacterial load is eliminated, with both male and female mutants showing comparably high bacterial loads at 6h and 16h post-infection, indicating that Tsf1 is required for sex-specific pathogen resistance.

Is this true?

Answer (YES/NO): NO